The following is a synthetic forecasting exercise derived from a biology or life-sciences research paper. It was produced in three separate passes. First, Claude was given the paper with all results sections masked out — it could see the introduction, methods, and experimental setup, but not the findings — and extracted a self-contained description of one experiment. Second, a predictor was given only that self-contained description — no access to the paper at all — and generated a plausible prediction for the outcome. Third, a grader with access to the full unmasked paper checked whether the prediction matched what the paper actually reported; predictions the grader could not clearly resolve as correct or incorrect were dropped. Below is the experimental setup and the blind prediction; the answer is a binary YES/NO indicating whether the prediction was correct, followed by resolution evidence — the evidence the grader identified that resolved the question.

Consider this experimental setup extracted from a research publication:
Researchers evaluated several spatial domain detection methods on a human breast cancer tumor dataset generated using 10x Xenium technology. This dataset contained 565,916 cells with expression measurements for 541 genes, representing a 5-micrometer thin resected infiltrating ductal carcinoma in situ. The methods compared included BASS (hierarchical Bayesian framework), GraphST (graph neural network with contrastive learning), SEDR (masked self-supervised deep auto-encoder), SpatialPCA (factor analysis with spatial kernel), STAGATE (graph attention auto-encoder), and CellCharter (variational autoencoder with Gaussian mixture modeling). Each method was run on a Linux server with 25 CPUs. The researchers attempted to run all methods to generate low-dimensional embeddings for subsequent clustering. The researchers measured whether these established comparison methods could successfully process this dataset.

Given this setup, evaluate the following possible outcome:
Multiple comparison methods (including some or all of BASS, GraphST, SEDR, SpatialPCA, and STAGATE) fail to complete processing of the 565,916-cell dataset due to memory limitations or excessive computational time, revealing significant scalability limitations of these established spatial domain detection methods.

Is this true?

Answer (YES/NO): YES